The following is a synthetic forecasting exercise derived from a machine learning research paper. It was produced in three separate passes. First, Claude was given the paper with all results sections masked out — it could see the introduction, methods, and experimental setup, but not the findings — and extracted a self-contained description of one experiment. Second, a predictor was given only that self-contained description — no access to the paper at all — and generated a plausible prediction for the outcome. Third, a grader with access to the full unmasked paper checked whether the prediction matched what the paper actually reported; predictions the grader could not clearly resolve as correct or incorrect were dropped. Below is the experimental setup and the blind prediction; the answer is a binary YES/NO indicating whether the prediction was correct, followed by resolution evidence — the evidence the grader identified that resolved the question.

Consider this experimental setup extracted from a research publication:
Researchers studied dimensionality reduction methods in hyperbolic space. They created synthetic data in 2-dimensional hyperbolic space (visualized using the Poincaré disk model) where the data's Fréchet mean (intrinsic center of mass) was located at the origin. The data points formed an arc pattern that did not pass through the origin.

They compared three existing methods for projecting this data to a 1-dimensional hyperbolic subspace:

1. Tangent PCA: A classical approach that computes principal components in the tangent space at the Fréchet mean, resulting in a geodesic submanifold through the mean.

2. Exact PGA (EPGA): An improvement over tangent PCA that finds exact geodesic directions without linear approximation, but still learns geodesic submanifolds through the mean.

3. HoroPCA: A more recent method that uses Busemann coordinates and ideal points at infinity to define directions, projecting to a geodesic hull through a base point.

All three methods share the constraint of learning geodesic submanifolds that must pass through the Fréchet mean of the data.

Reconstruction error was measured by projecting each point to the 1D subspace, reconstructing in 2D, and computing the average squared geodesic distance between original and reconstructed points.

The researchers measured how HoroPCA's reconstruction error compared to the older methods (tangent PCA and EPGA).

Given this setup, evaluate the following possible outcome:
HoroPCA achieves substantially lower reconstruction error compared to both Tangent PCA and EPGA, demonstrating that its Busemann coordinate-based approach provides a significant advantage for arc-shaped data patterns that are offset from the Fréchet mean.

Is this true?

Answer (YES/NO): NO